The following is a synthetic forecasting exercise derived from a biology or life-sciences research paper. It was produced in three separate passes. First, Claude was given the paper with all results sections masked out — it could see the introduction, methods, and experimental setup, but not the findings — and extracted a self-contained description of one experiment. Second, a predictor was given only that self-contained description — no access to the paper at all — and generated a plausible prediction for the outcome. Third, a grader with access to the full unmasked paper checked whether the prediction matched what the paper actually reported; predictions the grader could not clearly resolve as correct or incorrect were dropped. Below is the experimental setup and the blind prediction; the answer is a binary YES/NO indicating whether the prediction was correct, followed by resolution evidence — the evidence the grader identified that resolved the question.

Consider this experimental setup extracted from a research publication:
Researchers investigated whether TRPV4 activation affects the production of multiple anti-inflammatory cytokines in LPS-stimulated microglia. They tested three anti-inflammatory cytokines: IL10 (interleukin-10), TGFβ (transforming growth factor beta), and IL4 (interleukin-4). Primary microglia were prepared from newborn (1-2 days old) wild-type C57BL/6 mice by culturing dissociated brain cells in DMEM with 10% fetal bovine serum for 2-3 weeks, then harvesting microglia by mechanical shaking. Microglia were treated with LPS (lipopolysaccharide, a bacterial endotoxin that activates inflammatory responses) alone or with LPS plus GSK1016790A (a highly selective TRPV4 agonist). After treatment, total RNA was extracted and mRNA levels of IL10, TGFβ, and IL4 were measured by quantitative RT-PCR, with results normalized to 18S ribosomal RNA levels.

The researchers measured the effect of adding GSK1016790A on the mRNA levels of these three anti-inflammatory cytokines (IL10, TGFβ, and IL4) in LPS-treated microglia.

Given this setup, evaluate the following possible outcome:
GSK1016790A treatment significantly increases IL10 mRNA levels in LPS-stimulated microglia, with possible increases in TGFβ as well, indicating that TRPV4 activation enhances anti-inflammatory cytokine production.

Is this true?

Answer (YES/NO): NO